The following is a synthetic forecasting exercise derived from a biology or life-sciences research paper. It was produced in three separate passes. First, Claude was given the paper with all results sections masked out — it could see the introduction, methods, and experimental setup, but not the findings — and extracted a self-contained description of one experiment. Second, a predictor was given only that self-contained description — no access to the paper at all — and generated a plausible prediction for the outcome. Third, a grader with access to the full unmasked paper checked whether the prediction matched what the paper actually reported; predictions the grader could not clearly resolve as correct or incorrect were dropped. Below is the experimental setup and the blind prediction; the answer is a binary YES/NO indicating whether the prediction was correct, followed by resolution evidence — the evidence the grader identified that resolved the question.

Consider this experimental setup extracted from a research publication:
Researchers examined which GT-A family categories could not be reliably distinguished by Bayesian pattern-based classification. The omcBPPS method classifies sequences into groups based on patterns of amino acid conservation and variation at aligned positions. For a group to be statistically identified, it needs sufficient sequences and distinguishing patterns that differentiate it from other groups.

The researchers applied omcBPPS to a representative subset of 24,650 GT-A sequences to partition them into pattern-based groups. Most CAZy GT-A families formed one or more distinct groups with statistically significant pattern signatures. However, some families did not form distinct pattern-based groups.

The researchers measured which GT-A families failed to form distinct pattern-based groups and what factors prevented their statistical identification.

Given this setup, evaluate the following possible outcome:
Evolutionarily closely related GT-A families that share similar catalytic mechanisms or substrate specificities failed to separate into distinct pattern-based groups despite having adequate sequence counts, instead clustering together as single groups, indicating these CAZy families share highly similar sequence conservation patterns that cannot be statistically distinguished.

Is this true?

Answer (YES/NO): NO